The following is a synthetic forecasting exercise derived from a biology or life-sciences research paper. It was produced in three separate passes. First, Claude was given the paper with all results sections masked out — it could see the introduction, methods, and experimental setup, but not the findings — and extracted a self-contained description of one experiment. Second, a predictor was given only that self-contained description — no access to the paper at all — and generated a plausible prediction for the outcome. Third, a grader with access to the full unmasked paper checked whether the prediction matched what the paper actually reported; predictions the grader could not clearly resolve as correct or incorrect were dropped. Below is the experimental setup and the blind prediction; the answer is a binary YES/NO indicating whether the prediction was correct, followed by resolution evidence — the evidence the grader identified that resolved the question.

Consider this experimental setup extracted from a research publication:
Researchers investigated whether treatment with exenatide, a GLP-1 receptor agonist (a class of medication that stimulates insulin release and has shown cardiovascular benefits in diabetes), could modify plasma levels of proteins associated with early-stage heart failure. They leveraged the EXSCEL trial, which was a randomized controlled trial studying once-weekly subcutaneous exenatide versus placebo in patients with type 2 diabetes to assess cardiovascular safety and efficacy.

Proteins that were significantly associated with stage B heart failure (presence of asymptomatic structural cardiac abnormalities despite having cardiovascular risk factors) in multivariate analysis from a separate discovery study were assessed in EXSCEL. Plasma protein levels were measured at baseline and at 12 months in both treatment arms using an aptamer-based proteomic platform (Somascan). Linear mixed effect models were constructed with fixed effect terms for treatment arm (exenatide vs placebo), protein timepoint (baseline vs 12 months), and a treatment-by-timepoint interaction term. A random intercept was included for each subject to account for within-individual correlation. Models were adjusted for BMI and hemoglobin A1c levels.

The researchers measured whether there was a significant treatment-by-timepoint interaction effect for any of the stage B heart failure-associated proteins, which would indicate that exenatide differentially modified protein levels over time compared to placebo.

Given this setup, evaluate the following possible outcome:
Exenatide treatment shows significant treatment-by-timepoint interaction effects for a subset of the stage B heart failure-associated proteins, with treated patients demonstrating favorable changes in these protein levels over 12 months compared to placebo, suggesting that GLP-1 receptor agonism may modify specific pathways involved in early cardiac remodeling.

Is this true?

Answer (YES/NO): YES